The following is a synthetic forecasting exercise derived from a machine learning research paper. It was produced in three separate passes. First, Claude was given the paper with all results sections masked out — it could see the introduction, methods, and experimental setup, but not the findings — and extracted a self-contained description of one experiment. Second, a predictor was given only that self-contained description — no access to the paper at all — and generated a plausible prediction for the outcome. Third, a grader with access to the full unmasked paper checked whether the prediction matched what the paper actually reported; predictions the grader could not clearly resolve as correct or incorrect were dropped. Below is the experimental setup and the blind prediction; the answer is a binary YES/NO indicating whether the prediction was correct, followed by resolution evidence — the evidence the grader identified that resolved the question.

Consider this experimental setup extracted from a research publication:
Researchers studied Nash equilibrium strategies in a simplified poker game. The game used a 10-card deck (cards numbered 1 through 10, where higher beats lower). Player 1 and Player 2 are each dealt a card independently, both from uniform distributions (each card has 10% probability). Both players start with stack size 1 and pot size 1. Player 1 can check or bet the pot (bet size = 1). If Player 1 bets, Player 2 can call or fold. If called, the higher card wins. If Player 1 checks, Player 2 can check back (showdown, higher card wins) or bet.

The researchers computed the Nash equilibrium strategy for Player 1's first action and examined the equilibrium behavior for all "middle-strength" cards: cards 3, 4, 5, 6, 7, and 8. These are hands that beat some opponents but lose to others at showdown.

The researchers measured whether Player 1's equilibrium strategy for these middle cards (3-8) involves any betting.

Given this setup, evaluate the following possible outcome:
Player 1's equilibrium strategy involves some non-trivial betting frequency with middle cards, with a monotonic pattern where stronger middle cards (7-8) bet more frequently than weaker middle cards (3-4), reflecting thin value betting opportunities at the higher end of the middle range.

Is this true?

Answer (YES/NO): NO